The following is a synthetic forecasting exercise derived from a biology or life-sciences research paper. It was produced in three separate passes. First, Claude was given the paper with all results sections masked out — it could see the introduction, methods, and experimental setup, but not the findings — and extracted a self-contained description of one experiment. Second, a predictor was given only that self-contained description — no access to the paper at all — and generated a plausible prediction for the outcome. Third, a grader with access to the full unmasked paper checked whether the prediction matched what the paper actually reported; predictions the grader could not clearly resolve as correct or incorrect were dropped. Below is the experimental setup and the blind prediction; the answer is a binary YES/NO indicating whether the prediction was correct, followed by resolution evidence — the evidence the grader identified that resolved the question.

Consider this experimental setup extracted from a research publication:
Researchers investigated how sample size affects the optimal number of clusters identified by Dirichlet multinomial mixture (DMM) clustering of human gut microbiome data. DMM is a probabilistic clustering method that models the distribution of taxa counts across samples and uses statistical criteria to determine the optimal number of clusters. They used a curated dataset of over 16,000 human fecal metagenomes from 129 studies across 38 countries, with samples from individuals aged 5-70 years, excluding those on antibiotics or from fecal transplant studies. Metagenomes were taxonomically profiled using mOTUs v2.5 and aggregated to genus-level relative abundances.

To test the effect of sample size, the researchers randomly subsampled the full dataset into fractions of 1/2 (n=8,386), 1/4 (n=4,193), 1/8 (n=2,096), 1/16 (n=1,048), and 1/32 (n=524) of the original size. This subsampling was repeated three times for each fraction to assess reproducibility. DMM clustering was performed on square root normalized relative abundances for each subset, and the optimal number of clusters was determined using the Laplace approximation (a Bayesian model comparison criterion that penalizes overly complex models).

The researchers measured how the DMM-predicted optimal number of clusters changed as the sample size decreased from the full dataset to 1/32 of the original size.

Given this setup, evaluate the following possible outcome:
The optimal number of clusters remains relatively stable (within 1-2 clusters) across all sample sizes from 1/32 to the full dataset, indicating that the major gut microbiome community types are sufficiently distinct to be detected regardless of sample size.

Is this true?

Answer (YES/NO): NO